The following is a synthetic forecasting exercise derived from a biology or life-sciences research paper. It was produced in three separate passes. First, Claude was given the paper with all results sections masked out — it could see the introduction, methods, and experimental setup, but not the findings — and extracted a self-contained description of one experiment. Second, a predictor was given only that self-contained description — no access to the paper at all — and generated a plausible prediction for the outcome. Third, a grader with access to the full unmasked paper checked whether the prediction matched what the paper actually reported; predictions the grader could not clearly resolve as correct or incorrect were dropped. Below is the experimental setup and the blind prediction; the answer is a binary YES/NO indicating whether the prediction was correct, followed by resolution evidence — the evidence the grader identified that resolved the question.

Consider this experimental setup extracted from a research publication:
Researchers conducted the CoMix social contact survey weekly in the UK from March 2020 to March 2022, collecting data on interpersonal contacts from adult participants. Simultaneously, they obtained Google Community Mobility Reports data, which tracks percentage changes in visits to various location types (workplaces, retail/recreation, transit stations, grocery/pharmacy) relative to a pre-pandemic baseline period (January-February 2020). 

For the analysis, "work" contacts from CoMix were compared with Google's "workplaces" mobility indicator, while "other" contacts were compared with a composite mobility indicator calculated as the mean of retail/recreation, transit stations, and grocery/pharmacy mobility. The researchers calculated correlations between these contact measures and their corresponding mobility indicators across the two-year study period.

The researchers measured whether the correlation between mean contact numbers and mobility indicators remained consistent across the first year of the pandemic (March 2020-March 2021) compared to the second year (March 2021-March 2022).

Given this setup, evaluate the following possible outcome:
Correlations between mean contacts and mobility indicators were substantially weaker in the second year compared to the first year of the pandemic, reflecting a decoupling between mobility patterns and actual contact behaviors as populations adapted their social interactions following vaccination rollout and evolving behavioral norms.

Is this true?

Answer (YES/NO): YES